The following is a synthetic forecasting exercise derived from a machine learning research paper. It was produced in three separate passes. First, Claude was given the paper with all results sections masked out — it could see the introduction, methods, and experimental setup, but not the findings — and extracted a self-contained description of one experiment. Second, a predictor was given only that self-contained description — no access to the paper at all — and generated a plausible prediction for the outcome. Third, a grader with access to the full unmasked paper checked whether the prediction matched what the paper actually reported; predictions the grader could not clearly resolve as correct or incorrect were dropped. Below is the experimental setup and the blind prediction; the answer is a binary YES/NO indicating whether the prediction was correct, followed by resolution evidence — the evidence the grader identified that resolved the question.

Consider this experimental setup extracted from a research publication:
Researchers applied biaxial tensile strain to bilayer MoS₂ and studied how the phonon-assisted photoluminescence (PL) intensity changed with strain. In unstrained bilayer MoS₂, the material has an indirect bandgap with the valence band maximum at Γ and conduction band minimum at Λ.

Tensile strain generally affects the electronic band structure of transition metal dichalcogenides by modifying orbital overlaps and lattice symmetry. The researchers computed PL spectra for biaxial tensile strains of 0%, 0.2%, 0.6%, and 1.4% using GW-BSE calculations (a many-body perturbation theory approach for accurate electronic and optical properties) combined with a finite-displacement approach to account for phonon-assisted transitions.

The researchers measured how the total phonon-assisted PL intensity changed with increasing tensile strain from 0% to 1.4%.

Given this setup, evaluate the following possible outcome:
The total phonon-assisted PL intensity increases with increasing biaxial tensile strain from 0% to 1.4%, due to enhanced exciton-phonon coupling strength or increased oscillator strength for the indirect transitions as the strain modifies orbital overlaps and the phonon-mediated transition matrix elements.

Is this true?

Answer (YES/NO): NO